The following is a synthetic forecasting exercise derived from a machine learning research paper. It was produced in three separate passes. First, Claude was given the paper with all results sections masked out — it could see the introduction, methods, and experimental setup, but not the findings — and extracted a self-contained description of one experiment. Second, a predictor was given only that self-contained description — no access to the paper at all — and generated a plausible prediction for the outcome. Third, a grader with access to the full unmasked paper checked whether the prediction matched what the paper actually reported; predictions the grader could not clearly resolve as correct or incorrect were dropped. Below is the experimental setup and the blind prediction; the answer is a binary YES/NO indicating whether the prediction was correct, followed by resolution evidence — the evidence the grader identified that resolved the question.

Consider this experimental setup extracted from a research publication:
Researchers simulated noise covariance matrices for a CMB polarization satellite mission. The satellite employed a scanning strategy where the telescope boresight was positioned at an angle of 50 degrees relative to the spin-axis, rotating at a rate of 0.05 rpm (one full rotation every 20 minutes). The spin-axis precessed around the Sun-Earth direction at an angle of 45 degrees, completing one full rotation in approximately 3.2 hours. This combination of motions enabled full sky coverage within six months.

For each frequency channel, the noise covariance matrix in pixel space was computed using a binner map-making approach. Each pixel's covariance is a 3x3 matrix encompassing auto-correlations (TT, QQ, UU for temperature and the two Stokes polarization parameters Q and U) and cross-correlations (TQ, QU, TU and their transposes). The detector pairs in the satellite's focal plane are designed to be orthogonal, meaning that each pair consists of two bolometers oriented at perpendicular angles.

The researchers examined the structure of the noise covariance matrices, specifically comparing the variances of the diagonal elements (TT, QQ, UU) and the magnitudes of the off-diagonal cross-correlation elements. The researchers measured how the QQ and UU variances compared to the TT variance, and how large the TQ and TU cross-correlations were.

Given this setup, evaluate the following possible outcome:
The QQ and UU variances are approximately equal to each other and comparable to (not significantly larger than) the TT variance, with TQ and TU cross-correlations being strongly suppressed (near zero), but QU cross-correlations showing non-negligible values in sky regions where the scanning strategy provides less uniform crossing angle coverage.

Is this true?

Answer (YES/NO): NO